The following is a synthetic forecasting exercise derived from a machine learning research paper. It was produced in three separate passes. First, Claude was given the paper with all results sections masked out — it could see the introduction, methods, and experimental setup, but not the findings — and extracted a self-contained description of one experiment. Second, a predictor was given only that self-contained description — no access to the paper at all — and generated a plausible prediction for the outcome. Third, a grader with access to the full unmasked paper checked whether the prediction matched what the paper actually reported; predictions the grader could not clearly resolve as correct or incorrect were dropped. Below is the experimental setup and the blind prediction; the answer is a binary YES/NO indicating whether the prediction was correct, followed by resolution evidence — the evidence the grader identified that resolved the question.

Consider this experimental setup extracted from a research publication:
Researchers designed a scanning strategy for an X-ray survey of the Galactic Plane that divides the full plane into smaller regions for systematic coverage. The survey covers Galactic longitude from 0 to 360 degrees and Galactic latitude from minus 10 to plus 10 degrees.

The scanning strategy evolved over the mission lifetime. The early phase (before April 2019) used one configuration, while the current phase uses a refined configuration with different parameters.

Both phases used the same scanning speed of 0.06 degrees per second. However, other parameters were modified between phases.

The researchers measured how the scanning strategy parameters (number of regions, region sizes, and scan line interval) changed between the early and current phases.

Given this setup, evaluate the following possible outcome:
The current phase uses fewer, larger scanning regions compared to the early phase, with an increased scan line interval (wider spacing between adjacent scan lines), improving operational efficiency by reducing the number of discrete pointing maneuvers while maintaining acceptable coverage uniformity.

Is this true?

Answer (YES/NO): NO